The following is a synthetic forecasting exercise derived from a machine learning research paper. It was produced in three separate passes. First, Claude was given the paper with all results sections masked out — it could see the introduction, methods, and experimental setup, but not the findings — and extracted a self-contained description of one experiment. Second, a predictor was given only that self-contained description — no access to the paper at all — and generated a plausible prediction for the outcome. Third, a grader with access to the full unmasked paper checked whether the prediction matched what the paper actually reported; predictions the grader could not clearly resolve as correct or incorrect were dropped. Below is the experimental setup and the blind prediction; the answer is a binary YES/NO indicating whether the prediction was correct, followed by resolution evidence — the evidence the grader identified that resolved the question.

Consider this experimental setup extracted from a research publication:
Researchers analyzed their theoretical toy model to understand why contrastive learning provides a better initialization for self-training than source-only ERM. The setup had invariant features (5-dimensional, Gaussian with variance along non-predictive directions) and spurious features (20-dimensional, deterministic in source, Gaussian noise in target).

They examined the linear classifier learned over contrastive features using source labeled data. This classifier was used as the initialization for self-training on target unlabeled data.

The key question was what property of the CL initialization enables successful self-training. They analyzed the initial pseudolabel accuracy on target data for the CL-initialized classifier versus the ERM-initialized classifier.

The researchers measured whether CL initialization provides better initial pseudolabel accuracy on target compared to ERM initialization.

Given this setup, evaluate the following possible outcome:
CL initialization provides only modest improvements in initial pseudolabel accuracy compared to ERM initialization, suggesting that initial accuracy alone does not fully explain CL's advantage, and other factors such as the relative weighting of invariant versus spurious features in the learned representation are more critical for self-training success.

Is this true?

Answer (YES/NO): NO